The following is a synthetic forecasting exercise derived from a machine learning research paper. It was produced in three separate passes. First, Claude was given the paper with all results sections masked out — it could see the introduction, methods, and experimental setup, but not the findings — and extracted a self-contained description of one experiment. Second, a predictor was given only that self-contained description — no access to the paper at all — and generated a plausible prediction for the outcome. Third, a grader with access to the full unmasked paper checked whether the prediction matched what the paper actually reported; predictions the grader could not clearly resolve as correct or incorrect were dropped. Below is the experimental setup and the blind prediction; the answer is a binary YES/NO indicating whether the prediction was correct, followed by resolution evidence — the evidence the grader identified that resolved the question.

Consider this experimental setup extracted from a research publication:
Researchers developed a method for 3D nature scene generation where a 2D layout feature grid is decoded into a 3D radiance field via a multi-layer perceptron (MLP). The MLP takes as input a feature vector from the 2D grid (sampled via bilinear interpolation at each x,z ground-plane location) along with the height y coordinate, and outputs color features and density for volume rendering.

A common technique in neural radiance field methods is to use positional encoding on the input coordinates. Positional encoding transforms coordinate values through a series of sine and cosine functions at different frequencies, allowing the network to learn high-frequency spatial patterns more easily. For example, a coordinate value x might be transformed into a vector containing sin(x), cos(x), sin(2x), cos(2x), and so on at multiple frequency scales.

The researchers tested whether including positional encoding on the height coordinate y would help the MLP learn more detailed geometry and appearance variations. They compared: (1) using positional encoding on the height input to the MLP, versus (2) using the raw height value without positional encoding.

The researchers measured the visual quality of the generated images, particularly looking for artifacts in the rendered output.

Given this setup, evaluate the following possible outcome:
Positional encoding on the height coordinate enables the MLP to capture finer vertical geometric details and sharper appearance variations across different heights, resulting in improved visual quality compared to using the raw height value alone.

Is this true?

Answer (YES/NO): NO